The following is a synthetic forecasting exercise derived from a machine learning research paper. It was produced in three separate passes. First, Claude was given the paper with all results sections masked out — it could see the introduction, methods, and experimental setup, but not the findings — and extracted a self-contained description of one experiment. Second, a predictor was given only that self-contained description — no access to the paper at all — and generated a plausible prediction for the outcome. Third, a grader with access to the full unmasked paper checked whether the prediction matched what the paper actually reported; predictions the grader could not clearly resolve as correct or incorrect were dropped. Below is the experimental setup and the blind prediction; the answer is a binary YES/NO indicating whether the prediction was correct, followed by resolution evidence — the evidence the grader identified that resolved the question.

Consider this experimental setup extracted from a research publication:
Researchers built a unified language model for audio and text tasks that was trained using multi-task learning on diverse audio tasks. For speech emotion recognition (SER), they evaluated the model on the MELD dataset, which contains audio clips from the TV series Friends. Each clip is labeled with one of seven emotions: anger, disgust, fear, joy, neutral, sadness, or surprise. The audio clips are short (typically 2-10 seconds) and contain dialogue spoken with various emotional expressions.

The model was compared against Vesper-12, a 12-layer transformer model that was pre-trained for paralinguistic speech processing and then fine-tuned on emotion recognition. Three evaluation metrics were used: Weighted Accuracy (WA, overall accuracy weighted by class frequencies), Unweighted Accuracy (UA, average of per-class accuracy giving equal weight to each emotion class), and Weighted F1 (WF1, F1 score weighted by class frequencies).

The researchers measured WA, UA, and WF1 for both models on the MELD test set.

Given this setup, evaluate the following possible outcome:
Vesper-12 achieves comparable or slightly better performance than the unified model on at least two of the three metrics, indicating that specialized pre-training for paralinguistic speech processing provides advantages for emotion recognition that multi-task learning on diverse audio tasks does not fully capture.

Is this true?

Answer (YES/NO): NO